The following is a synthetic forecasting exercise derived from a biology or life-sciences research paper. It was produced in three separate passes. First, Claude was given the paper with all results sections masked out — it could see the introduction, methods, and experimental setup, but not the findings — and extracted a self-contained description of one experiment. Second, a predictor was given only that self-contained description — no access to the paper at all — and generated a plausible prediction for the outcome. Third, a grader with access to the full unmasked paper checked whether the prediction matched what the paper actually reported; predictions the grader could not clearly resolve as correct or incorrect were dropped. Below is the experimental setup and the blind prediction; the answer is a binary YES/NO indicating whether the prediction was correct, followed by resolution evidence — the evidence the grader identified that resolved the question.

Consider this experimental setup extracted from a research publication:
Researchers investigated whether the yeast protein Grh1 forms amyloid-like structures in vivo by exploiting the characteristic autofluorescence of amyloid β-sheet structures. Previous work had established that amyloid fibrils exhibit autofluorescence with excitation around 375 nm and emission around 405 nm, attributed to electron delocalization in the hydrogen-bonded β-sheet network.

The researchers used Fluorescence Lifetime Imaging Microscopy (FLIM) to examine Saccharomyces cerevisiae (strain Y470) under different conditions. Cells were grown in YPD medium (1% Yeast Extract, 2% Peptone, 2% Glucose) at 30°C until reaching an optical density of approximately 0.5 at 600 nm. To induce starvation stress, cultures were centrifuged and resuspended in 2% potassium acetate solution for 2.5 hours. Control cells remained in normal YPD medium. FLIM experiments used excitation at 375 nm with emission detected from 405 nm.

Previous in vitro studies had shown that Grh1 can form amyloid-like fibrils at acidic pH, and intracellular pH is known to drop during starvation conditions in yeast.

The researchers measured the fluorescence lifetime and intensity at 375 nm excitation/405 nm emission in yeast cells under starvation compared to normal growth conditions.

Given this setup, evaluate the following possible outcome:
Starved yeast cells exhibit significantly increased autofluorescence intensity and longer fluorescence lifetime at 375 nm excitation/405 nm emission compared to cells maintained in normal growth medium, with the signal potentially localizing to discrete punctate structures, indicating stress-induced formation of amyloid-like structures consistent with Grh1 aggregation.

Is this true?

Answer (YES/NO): YES